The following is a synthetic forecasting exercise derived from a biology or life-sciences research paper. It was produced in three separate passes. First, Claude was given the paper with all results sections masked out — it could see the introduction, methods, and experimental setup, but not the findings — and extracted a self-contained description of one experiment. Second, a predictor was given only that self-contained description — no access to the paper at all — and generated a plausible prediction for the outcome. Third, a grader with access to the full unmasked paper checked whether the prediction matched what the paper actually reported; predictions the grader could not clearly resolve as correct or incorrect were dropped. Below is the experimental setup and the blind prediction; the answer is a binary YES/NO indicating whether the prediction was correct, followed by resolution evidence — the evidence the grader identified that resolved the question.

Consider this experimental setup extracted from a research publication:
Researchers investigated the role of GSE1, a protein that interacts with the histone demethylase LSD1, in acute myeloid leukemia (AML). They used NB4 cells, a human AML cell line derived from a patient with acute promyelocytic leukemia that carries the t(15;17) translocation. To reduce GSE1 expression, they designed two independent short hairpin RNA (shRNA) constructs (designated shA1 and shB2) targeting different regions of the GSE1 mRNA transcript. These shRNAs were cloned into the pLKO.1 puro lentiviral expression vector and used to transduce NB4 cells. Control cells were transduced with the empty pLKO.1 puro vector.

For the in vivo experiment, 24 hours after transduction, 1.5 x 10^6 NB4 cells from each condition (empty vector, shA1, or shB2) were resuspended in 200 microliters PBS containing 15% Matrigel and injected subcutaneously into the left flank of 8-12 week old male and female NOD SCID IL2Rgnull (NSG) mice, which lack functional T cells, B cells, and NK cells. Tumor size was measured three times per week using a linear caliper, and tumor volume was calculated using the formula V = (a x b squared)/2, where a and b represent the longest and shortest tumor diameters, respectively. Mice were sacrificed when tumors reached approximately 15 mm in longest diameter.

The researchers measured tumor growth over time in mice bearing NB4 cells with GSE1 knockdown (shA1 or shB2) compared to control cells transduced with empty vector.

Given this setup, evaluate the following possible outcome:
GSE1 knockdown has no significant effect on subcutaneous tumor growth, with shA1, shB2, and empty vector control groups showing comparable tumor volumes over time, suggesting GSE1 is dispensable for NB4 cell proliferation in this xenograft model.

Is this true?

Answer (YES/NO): NO